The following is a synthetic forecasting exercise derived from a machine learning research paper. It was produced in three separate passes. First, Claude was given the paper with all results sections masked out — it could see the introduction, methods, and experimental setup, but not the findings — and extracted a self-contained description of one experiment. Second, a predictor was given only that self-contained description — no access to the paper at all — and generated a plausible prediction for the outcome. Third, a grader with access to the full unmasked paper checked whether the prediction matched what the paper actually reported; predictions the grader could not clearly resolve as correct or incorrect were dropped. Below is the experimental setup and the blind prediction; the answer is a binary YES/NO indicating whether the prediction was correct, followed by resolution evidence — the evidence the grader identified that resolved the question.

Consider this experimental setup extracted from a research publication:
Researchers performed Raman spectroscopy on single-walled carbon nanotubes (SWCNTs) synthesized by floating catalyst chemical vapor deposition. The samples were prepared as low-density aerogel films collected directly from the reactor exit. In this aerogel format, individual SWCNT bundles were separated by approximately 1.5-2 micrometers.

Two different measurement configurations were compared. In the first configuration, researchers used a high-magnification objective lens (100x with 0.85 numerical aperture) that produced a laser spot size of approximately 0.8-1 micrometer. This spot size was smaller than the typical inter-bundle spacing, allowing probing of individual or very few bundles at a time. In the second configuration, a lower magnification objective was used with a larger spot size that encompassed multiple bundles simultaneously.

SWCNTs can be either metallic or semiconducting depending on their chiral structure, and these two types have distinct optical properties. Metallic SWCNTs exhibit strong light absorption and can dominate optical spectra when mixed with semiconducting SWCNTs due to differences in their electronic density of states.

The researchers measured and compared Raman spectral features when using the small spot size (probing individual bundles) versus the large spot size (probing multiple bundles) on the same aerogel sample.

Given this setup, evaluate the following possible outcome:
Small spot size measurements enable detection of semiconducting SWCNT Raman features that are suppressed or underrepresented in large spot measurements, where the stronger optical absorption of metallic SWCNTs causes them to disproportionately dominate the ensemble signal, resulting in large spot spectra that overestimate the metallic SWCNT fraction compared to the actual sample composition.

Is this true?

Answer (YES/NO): YES